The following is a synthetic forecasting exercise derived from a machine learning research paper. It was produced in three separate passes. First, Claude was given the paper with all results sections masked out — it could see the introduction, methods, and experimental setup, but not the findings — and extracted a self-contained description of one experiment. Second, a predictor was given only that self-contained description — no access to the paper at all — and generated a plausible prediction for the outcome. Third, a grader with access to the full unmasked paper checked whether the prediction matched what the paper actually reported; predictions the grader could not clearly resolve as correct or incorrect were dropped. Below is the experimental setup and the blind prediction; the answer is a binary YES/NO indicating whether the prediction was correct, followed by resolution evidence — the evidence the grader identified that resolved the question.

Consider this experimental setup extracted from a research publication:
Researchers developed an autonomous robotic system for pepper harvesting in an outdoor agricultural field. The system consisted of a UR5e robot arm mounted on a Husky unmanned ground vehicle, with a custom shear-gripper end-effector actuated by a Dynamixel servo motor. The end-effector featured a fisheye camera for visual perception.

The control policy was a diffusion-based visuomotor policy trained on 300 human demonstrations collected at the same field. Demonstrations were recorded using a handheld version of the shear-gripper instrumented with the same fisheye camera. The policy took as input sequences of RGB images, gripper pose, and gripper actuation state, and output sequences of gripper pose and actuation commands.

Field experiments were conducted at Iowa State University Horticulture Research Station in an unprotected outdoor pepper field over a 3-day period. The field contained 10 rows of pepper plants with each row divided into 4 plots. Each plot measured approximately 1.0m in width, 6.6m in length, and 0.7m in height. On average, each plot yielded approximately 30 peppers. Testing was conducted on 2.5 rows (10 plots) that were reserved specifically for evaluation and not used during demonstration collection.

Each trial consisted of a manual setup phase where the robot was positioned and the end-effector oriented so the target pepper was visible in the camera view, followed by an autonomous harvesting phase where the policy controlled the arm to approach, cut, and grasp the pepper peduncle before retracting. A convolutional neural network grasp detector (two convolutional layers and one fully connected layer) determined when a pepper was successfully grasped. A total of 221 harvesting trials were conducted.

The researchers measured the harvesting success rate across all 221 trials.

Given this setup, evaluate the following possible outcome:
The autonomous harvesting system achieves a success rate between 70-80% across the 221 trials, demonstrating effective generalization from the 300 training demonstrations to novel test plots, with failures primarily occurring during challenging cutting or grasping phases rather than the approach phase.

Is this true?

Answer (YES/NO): NO